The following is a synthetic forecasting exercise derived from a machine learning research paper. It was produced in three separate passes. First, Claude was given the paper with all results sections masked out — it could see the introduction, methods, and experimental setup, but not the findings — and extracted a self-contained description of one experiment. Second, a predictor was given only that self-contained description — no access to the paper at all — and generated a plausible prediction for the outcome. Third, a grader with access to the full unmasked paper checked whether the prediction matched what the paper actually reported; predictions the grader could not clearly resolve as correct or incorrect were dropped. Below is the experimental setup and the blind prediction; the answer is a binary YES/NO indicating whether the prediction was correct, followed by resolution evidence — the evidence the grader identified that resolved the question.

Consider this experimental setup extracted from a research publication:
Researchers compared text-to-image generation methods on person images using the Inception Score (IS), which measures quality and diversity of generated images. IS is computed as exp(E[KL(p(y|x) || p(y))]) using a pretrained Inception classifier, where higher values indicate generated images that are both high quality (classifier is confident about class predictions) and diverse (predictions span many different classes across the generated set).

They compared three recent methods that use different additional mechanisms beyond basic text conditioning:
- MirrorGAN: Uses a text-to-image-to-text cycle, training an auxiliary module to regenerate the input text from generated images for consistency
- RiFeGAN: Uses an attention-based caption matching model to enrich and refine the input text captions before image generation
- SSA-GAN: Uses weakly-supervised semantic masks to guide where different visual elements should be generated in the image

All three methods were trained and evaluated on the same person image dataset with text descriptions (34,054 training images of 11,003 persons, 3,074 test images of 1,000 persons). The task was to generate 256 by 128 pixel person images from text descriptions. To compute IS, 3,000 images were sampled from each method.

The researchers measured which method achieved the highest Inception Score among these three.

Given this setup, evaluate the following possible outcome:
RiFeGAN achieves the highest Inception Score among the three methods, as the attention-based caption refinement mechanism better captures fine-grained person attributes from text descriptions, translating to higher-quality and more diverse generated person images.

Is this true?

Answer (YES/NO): YES